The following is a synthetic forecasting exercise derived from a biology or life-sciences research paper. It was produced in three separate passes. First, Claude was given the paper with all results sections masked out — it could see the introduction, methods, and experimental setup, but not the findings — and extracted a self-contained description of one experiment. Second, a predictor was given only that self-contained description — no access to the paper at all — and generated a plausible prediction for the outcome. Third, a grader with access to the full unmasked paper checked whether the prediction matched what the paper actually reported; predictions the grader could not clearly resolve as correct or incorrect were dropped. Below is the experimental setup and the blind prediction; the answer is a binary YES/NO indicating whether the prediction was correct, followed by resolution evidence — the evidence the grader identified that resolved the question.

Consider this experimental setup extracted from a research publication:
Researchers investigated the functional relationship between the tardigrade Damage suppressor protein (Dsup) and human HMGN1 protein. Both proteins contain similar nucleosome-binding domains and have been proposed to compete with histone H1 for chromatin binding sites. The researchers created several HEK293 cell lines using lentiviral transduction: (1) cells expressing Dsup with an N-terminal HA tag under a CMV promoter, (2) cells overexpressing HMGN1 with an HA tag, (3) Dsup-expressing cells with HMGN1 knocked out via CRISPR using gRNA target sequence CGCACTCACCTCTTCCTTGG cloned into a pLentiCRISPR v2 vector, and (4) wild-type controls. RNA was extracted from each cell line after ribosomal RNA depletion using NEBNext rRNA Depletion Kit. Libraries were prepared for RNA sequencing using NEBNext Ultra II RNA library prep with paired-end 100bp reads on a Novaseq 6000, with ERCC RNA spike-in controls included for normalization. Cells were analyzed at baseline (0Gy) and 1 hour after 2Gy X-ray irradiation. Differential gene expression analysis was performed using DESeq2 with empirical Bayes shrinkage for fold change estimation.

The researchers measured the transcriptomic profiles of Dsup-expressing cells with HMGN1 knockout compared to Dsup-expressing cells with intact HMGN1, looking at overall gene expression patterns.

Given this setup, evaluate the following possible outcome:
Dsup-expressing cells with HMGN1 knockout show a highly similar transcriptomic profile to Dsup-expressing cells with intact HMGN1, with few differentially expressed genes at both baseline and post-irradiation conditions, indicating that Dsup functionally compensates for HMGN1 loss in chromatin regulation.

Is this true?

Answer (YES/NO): NO